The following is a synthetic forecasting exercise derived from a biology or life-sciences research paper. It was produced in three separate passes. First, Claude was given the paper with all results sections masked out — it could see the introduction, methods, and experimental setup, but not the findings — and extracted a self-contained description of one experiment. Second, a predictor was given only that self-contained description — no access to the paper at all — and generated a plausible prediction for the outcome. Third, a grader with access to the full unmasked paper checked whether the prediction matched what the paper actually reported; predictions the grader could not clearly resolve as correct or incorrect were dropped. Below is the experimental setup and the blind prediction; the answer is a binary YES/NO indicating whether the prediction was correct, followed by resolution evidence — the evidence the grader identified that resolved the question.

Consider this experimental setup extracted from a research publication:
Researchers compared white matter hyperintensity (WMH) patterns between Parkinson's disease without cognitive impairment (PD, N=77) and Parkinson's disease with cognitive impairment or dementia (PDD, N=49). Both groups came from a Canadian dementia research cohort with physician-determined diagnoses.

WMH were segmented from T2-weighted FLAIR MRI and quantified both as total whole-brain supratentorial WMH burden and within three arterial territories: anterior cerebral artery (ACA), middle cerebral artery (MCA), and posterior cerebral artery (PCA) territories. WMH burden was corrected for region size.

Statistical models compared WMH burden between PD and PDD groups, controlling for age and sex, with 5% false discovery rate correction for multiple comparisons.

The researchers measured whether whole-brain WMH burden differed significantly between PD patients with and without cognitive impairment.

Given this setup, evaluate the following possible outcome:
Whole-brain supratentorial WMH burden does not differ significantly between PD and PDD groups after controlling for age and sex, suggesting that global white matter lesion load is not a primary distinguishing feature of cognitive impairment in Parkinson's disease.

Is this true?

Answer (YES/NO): NO